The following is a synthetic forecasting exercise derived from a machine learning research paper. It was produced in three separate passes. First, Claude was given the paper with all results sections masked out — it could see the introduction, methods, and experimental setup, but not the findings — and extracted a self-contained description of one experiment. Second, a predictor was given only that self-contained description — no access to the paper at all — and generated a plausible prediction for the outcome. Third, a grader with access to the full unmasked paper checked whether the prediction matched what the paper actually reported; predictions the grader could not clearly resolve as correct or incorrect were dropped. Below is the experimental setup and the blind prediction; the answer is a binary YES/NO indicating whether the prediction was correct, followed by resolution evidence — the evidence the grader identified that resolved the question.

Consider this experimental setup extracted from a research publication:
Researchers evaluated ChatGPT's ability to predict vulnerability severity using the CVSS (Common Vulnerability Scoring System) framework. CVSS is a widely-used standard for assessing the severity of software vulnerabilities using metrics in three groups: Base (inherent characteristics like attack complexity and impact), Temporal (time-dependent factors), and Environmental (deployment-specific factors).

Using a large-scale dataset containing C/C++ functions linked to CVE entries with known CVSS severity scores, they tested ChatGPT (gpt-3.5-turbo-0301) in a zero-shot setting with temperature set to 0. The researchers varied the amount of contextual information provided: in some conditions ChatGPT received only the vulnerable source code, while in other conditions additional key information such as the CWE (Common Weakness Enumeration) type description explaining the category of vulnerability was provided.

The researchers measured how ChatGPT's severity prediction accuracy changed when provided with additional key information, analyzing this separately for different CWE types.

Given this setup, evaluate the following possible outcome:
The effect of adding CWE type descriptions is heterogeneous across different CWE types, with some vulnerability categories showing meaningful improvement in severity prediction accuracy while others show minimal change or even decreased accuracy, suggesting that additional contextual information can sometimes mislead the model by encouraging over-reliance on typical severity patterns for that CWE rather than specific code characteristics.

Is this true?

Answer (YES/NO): YES